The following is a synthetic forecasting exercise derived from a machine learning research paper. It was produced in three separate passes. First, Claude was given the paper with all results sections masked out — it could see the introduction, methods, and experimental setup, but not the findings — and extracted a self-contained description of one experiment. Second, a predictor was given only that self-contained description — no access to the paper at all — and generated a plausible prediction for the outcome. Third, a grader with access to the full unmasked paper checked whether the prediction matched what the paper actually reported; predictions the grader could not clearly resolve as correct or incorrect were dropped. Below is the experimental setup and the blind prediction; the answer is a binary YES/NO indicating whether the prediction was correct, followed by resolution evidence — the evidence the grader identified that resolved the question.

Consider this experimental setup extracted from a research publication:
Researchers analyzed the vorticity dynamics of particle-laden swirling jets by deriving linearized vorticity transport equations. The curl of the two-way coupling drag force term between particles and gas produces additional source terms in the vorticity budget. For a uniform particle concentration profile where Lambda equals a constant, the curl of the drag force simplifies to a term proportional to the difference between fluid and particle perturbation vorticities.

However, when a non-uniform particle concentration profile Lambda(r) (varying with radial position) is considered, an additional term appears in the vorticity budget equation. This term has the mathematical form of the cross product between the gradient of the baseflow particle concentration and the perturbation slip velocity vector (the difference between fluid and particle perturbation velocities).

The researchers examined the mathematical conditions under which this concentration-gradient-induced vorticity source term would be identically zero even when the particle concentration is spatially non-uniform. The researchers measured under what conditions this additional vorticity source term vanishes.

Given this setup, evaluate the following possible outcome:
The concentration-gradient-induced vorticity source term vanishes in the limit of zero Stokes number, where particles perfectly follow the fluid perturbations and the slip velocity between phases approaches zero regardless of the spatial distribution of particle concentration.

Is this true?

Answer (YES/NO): NO